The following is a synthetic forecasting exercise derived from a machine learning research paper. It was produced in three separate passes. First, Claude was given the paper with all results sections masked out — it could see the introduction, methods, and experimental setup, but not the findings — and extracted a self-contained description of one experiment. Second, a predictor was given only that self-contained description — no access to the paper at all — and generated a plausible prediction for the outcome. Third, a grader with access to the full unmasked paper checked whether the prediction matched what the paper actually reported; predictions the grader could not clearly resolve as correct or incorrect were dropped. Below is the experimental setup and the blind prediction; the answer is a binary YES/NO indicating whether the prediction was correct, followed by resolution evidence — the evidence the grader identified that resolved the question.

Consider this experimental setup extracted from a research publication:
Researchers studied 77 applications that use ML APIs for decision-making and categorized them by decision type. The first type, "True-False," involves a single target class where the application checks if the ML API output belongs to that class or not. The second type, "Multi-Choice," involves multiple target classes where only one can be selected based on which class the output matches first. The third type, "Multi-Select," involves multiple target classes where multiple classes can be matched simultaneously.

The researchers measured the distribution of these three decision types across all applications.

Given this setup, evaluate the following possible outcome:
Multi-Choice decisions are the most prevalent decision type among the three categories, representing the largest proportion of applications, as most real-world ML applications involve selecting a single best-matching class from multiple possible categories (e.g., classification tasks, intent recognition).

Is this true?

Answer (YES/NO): YES